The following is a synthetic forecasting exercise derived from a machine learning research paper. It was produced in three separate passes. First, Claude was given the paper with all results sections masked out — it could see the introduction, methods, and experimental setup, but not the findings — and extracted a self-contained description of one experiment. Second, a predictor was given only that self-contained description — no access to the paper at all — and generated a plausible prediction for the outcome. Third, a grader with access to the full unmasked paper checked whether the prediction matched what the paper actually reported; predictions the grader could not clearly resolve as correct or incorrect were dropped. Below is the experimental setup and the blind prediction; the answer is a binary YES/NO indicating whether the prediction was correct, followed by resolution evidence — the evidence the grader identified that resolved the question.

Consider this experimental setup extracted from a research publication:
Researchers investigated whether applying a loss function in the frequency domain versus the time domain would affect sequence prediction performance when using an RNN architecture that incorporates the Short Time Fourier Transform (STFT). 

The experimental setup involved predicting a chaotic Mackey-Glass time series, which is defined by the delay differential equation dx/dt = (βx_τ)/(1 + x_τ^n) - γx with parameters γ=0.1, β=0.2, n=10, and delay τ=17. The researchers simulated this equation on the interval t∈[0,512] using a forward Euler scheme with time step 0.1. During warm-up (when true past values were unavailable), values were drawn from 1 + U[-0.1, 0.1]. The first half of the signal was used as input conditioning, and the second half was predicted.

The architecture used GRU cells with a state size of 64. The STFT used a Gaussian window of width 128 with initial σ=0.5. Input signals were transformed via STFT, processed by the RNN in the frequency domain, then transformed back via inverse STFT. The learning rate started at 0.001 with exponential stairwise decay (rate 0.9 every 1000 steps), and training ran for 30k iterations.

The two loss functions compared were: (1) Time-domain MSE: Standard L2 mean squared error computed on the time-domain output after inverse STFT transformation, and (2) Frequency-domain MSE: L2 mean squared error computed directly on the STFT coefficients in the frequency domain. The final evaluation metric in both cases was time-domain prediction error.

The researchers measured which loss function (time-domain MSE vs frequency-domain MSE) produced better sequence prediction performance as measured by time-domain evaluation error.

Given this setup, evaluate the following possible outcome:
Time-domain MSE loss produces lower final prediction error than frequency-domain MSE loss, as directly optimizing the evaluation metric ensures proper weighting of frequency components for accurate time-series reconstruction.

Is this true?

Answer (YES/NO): YES